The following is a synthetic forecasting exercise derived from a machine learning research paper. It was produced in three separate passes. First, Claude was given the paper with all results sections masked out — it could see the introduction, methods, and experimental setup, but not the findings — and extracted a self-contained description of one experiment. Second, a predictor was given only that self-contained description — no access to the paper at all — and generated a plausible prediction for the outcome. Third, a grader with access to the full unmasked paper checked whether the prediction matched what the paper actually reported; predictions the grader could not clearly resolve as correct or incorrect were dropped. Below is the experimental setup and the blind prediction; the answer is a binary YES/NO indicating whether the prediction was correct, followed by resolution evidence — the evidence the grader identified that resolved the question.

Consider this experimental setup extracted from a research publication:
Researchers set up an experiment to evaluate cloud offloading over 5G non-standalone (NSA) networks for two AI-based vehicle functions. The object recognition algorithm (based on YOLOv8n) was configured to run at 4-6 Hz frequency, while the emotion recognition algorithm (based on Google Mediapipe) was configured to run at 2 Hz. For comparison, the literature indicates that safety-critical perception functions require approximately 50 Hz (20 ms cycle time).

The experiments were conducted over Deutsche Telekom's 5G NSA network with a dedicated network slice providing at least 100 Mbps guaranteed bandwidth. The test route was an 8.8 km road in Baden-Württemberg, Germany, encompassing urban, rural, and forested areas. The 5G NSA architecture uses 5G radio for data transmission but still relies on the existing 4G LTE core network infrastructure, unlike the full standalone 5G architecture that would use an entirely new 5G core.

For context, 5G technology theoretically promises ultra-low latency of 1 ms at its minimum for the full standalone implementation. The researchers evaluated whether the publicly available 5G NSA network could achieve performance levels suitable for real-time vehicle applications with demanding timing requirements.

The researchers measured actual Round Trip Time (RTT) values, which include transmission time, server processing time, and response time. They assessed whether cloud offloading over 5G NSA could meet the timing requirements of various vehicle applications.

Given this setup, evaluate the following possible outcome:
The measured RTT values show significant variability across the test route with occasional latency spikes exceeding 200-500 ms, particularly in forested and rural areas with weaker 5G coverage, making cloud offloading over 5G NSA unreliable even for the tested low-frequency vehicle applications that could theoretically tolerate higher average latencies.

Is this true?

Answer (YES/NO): NO